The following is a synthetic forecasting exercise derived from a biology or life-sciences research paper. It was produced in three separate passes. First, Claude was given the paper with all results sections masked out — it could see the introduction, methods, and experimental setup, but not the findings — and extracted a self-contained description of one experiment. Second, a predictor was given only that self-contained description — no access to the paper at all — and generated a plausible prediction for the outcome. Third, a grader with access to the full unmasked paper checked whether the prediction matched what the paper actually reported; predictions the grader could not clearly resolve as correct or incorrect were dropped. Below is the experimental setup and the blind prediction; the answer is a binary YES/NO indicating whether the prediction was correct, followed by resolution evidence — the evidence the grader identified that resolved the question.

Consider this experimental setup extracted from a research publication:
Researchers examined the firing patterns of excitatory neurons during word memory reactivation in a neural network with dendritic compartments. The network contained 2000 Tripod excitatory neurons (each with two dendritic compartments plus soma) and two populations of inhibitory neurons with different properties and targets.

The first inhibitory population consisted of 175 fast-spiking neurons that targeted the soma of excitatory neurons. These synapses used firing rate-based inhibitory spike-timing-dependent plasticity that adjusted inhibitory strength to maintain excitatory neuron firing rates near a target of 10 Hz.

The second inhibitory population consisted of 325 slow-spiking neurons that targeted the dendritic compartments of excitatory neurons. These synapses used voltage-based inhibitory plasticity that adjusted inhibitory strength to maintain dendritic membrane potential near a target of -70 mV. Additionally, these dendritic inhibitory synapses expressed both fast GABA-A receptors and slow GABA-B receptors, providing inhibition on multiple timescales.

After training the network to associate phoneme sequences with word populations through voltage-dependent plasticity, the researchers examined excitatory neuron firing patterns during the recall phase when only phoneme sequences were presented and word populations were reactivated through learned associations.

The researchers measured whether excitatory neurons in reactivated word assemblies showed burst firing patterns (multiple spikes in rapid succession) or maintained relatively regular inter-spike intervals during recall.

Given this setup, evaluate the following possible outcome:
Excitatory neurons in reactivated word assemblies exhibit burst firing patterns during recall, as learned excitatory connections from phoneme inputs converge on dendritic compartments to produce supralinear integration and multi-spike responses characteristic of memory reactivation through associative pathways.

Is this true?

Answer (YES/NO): NO